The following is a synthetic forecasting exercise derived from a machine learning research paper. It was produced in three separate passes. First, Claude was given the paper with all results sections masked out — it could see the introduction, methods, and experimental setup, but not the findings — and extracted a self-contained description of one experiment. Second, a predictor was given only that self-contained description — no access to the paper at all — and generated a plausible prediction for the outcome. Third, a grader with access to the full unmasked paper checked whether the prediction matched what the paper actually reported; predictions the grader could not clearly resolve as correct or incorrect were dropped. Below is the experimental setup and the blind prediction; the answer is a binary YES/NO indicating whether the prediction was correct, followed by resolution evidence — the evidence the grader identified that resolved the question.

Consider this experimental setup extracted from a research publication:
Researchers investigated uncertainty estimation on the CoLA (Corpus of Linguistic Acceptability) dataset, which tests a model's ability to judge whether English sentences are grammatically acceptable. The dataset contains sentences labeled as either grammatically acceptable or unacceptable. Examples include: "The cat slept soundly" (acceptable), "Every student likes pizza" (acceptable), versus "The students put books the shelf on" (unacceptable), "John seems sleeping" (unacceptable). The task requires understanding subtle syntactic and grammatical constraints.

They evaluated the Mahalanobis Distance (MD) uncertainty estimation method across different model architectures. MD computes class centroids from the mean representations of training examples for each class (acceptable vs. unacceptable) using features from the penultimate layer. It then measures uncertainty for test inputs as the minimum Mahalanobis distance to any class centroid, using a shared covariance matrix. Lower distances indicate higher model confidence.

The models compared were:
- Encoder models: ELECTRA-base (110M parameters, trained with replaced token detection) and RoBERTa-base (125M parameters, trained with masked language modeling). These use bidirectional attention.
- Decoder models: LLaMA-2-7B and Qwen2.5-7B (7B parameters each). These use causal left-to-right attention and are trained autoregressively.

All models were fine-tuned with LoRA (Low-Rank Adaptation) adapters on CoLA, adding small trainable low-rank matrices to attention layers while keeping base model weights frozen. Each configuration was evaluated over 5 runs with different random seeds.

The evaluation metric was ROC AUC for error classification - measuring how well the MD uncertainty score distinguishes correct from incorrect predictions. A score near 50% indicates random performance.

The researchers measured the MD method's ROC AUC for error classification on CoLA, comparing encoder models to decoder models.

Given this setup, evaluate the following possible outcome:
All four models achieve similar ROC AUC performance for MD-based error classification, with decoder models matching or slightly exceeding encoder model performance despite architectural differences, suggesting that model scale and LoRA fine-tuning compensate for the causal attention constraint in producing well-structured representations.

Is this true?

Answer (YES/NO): NO